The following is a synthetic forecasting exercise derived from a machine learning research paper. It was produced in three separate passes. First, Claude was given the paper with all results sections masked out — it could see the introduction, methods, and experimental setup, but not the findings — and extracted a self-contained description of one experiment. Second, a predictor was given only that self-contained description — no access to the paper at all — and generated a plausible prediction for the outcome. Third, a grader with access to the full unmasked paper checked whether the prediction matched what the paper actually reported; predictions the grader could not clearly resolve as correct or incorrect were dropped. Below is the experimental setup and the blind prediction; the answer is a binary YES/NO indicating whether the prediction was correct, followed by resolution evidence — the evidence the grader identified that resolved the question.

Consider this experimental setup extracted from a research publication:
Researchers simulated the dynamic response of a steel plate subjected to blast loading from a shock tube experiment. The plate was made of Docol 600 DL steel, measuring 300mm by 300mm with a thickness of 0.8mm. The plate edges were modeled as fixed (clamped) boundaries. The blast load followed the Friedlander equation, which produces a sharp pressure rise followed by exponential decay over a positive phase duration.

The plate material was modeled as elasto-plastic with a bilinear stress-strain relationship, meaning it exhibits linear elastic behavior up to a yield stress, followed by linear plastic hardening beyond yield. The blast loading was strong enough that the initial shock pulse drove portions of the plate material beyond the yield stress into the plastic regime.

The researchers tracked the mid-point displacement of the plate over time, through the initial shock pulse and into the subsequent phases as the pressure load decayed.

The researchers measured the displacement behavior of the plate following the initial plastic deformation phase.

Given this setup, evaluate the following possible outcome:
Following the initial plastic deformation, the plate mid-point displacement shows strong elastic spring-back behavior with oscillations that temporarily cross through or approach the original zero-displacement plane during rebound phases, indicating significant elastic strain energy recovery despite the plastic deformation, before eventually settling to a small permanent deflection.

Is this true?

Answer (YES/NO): NO